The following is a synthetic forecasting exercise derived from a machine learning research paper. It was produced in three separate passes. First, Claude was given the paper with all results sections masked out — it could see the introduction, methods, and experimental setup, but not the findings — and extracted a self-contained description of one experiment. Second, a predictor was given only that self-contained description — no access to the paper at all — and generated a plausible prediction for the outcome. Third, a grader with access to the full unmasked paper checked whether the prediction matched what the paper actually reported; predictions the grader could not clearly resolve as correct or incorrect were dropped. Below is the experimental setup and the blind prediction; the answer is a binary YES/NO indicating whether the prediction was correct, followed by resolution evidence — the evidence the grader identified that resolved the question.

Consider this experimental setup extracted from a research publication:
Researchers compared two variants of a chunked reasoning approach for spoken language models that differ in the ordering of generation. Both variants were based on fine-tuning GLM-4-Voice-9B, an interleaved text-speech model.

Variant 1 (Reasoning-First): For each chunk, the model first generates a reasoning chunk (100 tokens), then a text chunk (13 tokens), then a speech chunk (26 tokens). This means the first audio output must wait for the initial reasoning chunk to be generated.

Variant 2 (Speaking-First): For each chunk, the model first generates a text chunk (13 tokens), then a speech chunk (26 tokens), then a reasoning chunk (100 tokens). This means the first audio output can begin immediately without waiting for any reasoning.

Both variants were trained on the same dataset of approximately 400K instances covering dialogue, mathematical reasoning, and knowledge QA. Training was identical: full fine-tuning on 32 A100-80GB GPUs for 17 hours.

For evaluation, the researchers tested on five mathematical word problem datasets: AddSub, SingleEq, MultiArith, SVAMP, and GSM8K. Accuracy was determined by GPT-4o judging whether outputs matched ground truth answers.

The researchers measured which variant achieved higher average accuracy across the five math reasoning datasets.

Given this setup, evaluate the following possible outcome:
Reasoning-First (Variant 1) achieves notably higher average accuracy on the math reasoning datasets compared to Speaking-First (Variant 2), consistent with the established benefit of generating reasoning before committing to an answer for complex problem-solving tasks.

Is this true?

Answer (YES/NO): NO